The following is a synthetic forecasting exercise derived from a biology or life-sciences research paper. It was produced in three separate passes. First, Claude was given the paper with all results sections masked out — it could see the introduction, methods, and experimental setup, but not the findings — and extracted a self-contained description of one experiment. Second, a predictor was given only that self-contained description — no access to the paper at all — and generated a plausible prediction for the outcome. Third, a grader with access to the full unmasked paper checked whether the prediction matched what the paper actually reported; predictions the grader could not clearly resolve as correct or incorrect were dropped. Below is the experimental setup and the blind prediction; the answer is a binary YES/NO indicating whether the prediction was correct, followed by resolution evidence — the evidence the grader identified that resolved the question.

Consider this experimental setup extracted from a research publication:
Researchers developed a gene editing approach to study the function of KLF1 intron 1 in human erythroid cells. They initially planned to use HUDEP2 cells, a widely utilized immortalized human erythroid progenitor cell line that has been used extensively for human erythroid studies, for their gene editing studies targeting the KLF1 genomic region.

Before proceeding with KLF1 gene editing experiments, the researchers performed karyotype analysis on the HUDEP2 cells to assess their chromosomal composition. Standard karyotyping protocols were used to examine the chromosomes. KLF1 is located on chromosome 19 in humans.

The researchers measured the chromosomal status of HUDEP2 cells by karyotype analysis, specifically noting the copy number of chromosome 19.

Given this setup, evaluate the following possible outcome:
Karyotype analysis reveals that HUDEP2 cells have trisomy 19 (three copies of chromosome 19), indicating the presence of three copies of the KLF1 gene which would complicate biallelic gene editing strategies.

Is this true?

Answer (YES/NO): YES